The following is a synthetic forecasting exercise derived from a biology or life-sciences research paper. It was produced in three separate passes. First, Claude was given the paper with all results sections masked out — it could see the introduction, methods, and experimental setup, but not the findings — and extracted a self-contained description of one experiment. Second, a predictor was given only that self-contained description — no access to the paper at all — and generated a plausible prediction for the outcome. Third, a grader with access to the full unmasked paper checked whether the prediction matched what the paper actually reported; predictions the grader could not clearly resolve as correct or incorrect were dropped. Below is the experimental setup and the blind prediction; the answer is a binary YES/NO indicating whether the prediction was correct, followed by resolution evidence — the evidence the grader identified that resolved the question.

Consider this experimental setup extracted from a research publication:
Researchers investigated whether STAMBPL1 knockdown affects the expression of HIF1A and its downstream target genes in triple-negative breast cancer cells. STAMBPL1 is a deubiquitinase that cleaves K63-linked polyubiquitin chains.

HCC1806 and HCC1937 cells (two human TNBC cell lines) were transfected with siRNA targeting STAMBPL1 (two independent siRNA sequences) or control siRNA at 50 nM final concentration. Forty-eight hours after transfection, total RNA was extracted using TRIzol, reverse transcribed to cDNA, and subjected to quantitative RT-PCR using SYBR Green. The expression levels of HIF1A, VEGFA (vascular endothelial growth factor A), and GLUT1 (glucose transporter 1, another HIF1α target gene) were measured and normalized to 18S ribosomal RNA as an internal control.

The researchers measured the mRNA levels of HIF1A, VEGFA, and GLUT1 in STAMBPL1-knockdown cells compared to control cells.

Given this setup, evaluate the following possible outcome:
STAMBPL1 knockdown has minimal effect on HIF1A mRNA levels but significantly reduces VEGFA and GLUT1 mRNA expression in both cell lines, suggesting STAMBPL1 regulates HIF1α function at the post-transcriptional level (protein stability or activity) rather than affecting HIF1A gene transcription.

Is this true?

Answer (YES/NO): NO